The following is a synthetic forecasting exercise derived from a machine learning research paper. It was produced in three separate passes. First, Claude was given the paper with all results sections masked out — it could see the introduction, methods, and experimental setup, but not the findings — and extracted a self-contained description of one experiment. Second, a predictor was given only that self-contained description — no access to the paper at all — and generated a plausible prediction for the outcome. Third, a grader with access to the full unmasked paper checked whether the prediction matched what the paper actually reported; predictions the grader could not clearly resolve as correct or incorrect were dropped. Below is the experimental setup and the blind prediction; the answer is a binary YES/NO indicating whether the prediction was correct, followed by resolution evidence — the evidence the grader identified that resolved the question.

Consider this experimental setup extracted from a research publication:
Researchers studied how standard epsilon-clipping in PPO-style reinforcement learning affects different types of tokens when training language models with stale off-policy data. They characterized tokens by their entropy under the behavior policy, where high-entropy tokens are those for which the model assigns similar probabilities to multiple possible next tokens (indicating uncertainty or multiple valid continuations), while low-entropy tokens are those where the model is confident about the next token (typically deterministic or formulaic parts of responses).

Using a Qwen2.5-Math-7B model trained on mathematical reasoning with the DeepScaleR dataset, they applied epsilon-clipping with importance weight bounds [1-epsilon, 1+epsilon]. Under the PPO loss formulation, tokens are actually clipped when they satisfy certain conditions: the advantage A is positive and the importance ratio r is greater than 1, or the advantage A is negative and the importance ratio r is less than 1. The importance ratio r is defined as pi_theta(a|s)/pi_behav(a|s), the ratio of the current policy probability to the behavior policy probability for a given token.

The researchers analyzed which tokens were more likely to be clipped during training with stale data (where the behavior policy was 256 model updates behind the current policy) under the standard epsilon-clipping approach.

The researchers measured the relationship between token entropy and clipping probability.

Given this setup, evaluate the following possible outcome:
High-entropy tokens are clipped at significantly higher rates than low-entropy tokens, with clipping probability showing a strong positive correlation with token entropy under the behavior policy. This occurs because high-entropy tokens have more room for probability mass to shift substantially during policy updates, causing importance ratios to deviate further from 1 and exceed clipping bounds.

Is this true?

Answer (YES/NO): YES